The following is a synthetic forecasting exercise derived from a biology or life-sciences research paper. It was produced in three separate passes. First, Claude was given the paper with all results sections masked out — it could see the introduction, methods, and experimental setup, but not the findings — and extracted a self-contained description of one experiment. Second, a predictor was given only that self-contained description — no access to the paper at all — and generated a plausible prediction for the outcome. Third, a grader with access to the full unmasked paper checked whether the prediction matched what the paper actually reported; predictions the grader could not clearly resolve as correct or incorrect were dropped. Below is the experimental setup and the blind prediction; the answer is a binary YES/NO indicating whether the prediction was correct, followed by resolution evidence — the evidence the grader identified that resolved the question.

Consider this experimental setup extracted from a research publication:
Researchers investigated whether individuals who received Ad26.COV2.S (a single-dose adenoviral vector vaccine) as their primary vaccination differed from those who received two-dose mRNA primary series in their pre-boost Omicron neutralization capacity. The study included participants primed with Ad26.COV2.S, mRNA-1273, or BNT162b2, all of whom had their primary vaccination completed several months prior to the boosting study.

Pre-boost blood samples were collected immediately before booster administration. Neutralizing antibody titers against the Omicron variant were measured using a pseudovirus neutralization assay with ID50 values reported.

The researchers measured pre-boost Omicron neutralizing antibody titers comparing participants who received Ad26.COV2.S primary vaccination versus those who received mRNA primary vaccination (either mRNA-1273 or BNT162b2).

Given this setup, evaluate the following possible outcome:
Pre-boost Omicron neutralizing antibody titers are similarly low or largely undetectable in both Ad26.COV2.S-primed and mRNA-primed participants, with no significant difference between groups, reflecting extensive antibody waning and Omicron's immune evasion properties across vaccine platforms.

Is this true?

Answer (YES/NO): NO